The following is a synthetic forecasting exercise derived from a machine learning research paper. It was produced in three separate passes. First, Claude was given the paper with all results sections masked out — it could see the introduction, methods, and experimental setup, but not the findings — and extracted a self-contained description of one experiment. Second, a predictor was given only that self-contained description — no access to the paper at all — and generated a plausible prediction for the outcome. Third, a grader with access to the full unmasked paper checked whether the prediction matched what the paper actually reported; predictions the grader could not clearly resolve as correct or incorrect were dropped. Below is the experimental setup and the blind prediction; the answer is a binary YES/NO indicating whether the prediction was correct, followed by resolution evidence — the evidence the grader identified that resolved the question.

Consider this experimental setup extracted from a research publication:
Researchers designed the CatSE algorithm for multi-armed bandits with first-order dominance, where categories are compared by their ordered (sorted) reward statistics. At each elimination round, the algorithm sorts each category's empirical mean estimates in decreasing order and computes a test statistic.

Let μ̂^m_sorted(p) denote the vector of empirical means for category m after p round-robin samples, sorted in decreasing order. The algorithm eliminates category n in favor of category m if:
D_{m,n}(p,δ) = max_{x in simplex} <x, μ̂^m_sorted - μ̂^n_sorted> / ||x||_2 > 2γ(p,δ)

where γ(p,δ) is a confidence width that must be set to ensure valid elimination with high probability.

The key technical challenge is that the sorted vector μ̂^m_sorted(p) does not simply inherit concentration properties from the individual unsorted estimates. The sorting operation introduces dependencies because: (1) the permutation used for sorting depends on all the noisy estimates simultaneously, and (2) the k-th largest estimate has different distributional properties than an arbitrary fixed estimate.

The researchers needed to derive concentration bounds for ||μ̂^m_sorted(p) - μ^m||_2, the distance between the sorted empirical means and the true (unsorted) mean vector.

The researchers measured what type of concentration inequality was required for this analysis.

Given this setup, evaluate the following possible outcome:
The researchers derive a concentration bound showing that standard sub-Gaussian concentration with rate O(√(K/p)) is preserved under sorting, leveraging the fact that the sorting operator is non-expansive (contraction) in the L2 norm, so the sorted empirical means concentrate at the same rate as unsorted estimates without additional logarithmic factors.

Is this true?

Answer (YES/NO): NO